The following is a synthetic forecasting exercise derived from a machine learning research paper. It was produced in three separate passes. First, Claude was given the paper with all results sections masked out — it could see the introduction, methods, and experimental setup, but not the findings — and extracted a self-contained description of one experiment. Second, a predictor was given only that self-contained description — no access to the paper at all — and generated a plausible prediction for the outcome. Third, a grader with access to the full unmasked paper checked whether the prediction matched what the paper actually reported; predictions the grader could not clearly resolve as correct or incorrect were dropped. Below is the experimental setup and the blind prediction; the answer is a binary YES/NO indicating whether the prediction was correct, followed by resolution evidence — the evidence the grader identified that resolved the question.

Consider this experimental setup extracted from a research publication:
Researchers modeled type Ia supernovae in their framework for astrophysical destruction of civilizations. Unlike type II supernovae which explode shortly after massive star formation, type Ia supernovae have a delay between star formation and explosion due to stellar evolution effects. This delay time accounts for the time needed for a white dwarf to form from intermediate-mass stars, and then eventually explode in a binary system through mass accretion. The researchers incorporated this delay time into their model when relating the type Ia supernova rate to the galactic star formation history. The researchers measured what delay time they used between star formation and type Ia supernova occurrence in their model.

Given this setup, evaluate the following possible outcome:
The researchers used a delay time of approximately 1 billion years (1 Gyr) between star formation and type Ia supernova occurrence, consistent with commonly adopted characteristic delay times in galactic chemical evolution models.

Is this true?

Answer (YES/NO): YES